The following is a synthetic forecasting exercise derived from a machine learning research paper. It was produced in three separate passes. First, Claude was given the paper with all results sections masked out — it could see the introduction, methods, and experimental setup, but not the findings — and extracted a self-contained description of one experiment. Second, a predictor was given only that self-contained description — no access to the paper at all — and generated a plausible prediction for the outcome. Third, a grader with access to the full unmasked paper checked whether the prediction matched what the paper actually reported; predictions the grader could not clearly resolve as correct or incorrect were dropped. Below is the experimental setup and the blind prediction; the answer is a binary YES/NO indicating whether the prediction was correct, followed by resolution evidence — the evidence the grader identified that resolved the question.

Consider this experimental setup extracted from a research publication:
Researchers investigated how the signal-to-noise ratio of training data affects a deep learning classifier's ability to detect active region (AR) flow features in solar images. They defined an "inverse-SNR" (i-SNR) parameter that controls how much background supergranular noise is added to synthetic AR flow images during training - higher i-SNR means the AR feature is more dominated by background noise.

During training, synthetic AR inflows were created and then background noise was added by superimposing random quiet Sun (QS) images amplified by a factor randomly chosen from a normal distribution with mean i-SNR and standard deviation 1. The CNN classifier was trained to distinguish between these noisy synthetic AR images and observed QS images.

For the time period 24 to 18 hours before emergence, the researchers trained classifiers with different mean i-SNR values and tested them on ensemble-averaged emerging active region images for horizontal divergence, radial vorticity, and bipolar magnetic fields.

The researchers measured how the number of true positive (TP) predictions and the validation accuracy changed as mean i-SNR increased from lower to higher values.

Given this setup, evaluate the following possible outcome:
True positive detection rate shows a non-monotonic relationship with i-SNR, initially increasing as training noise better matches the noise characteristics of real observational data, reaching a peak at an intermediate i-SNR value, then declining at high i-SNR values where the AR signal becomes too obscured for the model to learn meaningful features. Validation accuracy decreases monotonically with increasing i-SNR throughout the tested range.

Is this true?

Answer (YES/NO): NO